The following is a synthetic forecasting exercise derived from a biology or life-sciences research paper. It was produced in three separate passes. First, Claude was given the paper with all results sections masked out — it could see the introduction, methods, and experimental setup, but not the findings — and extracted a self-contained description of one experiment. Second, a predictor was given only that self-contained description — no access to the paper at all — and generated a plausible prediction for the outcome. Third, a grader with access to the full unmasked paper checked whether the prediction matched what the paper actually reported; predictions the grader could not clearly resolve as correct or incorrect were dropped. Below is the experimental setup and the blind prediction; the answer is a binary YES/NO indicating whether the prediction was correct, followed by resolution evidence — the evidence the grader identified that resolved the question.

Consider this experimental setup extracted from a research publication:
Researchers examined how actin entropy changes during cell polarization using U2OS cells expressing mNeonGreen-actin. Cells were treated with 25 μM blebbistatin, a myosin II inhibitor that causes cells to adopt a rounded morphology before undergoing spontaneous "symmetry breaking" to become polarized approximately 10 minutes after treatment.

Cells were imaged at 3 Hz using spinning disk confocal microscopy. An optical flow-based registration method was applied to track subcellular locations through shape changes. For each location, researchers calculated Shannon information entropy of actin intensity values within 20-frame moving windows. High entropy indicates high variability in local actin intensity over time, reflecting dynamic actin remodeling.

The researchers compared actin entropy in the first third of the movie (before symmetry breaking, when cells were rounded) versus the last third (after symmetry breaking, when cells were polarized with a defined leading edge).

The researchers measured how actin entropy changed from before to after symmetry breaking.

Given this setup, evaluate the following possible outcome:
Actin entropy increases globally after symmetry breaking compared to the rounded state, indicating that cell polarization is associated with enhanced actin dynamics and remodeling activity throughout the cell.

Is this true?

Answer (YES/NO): NO